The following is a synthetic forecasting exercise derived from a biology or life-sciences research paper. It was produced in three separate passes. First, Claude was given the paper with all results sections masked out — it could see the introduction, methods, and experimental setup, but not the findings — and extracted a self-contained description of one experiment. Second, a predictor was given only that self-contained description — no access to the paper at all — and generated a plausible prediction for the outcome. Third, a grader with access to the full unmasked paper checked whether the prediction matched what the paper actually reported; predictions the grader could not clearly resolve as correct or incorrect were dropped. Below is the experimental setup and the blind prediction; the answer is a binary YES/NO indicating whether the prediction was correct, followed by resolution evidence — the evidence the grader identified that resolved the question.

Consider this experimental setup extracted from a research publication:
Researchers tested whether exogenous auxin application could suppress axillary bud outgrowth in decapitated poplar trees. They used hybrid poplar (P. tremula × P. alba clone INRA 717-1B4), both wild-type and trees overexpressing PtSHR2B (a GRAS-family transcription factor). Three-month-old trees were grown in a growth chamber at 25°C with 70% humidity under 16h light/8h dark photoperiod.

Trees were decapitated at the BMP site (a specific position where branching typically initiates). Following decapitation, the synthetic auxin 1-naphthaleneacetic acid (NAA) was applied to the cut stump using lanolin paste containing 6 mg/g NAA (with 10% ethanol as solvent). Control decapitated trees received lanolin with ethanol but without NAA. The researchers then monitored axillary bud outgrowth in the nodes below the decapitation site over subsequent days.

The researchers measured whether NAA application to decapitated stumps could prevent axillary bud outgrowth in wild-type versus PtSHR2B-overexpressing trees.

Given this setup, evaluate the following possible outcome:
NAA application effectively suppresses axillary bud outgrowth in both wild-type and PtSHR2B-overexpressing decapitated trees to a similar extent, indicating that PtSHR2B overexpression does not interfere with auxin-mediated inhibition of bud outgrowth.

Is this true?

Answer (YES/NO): NO